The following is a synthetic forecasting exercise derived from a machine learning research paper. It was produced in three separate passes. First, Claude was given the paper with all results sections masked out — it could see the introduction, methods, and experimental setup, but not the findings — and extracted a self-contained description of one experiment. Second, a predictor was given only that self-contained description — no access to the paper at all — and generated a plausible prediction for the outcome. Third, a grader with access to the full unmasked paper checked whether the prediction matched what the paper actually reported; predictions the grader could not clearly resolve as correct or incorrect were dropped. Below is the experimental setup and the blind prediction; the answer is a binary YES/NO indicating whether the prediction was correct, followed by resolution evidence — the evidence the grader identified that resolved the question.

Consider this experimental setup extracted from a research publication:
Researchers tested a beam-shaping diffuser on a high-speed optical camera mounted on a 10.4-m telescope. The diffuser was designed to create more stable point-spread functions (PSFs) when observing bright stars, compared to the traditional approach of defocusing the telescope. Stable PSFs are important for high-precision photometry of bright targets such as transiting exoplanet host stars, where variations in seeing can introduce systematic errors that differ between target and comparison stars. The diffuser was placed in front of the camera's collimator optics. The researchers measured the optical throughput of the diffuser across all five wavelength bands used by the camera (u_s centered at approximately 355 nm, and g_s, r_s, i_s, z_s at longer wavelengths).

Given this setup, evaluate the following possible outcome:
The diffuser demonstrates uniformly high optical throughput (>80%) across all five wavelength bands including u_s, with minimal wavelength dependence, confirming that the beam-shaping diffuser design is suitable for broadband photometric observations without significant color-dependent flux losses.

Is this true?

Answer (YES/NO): NO